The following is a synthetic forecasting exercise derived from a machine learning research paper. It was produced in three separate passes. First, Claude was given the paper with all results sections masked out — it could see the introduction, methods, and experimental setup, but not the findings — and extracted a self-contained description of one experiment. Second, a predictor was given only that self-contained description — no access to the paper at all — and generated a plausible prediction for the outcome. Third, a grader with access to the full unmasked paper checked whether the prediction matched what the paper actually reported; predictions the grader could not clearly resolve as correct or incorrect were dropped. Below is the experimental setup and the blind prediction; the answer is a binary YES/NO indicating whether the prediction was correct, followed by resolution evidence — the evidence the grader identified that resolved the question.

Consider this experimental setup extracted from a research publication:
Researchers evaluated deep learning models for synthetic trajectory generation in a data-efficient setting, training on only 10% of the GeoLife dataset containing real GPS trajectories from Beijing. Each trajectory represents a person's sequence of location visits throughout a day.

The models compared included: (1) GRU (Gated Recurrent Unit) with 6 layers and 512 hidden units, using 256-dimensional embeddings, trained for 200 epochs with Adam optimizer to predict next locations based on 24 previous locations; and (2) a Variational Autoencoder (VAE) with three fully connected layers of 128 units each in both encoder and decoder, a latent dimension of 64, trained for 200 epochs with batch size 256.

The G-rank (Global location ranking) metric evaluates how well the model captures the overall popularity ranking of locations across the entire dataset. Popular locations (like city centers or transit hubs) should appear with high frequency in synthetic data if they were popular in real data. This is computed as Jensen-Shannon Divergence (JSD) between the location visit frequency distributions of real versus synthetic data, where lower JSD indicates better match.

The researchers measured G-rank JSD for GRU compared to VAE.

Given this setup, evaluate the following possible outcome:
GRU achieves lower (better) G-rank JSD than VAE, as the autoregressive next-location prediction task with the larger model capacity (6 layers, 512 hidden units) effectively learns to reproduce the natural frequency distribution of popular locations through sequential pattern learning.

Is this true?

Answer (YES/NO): YES